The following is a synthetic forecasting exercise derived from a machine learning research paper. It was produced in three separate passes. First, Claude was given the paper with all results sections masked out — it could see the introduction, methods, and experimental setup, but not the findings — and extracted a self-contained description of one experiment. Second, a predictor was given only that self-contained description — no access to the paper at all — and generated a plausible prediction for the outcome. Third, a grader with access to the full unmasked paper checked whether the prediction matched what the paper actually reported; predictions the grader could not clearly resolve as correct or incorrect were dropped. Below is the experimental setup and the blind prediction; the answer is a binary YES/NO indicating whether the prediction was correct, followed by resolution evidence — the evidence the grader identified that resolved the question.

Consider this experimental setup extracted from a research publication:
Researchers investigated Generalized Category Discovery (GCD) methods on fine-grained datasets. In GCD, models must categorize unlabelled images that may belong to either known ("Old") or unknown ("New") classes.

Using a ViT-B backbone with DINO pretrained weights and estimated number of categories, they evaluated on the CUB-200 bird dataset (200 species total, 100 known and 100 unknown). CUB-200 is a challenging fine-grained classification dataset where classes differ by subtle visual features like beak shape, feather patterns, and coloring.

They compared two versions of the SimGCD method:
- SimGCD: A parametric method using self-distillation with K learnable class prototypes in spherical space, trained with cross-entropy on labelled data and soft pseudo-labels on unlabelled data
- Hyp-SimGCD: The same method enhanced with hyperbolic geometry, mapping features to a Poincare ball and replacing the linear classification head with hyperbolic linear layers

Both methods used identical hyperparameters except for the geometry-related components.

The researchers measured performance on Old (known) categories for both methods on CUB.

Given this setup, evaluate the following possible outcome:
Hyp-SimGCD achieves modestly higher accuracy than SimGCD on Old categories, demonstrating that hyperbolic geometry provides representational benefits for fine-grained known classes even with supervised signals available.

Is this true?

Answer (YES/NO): NO